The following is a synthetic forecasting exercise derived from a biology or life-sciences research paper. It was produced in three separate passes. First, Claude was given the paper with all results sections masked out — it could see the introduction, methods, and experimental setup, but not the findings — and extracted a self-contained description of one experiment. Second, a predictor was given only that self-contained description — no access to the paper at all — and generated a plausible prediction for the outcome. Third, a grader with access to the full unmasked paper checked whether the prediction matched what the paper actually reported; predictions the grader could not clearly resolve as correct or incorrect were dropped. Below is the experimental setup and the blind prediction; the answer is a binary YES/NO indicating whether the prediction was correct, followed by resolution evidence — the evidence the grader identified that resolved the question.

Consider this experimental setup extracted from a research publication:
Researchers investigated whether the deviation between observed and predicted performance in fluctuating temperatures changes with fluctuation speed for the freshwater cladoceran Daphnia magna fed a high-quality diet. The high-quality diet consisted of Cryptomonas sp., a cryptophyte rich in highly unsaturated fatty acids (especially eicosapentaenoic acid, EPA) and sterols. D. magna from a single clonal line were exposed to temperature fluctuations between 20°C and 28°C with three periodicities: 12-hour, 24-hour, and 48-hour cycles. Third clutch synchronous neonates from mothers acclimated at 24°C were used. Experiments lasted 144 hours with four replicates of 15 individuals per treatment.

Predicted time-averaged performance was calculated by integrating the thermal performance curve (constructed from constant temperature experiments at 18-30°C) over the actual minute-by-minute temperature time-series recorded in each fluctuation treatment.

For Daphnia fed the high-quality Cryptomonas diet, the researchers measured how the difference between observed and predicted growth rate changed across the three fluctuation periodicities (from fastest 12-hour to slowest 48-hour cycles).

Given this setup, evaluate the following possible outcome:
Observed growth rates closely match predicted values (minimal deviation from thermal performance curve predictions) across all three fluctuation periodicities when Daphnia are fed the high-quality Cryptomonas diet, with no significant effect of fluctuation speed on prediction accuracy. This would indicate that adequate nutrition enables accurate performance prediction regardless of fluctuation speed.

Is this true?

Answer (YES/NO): NO